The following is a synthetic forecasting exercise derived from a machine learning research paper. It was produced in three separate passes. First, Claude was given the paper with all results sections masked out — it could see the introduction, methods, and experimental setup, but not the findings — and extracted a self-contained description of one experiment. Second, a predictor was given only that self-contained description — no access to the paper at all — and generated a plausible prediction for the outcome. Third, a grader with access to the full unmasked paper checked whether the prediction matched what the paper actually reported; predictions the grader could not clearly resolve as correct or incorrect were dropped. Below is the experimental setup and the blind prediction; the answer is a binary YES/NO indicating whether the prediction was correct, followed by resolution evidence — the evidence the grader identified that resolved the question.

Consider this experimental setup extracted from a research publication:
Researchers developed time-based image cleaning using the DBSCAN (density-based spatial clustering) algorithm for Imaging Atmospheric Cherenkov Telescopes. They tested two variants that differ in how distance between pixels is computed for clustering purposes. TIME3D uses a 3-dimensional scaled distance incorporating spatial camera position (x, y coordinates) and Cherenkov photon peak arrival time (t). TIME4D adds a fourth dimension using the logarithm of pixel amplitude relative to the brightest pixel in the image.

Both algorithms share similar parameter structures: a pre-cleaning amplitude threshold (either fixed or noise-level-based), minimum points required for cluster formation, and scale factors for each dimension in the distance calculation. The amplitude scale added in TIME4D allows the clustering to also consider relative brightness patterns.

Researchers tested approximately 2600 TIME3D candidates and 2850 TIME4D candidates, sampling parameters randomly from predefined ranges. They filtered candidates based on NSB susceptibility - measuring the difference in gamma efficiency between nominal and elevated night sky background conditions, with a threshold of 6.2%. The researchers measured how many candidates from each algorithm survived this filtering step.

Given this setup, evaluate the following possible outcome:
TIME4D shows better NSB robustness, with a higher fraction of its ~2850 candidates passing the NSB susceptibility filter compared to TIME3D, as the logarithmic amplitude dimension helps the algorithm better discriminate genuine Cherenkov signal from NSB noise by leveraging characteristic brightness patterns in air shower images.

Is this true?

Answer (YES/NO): NO